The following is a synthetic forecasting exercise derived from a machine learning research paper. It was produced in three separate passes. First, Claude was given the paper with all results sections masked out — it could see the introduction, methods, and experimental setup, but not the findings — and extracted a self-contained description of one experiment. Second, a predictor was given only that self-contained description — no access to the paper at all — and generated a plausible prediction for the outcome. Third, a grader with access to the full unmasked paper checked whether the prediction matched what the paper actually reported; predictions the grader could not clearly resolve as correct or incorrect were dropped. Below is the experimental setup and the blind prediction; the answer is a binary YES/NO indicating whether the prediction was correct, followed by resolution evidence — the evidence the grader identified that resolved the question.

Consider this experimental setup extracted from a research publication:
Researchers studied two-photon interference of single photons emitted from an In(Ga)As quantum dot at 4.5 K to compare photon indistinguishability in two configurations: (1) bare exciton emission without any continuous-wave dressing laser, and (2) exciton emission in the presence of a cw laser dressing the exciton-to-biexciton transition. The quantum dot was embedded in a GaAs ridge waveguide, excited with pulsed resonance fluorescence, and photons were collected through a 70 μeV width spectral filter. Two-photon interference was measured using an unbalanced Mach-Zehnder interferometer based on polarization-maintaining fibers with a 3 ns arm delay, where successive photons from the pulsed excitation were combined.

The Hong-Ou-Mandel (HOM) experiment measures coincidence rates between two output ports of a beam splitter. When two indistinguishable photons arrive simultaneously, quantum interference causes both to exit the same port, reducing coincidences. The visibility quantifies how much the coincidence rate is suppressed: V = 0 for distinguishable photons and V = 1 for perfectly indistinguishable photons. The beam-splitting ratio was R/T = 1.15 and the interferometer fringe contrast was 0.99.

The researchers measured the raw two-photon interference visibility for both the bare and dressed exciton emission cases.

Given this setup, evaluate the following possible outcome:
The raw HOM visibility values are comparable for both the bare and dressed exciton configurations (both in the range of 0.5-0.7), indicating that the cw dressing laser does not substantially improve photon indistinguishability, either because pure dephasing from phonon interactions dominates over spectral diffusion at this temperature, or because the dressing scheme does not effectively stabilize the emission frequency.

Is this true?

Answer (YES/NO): NO